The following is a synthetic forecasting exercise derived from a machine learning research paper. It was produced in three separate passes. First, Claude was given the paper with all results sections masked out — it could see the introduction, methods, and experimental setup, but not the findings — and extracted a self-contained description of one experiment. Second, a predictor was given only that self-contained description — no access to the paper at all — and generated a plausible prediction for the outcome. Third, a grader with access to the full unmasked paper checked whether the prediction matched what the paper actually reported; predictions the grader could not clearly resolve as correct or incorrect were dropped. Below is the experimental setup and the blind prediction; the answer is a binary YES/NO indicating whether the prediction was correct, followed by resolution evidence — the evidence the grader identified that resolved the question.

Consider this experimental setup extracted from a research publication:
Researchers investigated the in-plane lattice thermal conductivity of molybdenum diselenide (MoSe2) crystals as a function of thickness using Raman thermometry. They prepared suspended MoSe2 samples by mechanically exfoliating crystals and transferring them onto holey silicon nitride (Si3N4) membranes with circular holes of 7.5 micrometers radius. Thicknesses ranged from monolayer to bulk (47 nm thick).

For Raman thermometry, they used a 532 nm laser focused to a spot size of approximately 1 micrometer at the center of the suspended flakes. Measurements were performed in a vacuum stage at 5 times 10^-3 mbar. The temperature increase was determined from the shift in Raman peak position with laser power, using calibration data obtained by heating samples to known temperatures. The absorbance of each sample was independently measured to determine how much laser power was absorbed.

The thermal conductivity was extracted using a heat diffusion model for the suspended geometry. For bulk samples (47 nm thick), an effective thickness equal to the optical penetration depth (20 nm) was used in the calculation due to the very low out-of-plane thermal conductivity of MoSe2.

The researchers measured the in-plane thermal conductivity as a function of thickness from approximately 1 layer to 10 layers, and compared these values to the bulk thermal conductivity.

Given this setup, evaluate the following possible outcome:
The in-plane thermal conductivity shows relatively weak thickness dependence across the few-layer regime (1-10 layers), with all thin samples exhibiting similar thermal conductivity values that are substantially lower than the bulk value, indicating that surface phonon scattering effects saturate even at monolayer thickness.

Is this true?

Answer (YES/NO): NO